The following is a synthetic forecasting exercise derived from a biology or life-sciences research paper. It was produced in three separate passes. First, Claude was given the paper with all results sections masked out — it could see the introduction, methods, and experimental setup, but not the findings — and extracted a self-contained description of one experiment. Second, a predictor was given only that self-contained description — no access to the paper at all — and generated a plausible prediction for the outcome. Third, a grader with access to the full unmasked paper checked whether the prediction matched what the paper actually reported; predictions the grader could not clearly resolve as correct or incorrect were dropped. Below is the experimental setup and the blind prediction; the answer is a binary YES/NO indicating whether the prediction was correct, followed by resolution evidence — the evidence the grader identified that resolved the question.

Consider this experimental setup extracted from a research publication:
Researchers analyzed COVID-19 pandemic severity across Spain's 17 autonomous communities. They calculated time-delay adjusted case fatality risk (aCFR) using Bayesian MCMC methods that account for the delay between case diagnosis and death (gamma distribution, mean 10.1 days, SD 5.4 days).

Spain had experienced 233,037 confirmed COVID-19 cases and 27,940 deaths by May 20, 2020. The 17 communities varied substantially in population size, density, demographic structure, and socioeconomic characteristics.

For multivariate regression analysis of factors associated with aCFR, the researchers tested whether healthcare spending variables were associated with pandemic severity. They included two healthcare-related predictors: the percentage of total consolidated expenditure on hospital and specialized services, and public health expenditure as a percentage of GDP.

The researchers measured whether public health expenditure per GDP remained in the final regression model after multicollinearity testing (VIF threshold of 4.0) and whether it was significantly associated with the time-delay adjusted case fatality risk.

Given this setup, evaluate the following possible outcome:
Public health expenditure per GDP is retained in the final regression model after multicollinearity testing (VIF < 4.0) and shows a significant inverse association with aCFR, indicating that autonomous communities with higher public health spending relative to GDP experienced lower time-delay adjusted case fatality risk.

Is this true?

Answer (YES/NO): NO